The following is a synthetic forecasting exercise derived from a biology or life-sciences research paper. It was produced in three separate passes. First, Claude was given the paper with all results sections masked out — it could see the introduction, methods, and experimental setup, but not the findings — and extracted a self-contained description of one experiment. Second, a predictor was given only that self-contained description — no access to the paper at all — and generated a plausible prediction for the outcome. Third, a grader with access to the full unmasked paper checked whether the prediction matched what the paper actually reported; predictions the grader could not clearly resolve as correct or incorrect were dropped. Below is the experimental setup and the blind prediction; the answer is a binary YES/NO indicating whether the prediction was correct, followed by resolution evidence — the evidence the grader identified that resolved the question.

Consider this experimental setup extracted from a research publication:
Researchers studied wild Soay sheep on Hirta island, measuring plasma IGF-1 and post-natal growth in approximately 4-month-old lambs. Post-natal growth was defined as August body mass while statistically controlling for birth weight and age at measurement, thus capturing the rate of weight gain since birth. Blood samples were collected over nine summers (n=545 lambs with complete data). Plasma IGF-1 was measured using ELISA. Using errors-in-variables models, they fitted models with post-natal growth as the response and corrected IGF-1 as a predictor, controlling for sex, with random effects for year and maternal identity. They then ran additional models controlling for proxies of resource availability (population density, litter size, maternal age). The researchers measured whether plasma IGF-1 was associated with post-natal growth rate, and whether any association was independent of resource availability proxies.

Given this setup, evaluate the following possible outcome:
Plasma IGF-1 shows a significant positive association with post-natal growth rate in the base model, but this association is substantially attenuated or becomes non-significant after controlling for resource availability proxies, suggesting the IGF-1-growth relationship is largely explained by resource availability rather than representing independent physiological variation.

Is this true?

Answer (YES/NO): NO